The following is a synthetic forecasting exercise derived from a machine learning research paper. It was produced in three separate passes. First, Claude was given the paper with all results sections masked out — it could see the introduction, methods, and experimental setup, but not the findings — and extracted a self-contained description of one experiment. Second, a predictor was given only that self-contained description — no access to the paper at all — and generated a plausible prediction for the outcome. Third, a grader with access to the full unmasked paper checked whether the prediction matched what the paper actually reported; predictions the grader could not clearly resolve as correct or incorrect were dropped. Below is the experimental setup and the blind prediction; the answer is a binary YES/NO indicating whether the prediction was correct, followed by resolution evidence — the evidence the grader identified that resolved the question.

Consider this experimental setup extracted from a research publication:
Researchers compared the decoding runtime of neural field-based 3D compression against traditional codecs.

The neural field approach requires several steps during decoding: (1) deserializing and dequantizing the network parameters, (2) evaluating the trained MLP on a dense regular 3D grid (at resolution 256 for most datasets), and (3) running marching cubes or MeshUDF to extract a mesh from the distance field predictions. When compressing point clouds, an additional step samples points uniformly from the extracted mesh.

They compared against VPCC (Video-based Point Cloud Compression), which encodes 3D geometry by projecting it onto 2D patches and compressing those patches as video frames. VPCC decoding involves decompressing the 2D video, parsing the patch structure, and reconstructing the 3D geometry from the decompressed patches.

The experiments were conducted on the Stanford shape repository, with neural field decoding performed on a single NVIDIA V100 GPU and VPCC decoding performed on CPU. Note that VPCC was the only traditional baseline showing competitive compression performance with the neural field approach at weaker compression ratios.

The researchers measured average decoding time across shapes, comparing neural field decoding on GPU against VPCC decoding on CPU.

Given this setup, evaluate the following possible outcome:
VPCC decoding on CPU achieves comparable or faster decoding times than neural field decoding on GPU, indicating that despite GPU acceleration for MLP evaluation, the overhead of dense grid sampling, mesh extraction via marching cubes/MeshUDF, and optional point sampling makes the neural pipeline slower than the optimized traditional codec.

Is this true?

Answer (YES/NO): NO